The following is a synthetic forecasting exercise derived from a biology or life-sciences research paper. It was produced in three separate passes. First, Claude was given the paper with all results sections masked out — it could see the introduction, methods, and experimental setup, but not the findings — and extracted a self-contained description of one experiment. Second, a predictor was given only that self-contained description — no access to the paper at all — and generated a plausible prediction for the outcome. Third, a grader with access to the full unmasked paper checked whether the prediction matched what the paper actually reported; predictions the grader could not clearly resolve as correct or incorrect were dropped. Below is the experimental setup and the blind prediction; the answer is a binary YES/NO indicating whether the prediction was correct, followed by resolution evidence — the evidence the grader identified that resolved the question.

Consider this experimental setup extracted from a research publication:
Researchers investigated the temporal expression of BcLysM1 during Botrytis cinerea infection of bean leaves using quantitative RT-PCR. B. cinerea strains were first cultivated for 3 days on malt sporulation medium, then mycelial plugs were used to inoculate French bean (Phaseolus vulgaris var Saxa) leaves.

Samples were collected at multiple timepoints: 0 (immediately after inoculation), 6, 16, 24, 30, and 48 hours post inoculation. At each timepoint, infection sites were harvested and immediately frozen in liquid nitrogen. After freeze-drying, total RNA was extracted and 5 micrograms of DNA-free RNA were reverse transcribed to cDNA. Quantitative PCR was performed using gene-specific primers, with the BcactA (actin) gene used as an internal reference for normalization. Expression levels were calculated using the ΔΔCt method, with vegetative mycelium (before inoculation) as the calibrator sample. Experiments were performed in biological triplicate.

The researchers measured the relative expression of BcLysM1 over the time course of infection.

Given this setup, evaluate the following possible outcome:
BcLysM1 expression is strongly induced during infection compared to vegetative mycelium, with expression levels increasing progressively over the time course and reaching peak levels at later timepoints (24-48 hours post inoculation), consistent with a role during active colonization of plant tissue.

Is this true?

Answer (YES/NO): NO